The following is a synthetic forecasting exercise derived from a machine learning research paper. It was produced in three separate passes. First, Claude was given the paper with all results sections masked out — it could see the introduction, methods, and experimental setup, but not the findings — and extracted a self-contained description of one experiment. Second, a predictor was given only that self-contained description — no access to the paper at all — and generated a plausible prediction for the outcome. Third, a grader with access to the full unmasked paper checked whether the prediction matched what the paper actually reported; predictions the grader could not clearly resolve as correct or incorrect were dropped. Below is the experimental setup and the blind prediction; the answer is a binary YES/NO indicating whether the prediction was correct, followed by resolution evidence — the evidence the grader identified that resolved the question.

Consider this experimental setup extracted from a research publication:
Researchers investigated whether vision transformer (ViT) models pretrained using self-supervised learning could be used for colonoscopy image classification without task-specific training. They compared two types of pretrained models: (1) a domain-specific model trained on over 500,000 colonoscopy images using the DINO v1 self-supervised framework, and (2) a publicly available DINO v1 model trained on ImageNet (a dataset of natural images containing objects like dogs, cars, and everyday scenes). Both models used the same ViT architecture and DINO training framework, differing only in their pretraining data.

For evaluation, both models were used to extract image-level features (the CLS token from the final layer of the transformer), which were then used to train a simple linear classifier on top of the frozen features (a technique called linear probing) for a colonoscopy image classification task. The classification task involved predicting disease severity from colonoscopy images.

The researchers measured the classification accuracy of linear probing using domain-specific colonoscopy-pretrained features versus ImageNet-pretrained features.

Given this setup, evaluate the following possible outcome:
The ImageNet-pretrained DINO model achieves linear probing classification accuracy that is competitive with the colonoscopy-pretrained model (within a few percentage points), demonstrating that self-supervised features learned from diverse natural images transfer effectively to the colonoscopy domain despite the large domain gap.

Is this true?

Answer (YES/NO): YES